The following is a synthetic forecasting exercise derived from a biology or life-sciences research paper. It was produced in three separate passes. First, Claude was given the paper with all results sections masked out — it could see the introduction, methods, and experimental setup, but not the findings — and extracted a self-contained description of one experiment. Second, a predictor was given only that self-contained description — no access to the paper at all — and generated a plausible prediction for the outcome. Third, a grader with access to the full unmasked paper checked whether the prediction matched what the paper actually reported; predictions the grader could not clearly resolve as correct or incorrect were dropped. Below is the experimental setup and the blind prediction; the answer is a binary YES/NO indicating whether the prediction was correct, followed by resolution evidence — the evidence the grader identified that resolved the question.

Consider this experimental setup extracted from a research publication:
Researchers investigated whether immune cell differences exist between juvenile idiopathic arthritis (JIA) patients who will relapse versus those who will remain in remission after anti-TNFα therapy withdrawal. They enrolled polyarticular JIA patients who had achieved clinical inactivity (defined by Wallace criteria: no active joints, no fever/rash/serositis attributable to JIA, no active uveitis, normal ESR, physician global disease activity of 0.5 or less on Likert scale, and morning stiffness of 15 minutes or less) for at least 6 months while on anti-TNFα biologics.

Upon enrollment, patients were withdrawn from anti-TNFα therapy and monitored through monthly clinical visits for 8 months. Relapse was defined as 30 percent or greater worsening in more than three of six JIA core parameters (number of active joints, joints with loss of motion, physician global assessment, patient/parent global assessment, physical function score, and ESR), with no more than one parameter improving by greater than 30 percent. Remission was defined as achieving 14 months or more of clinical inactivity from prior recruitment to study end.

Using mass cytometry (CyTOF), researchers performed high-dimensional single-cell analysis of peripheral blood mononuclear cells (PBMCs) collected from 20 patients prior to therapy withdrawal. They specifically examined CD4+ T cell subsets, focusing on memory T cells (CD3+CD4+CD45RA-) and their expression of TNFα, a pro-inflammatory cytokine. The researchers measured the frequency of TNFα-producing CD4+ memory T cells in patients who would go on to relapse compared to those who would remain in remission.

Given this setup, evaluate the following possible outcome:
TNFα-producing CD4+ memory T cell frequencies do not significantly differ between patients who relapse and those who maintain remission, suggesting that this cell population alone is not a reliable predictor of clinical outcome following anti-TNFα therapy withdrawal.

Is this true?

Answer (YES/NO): NO